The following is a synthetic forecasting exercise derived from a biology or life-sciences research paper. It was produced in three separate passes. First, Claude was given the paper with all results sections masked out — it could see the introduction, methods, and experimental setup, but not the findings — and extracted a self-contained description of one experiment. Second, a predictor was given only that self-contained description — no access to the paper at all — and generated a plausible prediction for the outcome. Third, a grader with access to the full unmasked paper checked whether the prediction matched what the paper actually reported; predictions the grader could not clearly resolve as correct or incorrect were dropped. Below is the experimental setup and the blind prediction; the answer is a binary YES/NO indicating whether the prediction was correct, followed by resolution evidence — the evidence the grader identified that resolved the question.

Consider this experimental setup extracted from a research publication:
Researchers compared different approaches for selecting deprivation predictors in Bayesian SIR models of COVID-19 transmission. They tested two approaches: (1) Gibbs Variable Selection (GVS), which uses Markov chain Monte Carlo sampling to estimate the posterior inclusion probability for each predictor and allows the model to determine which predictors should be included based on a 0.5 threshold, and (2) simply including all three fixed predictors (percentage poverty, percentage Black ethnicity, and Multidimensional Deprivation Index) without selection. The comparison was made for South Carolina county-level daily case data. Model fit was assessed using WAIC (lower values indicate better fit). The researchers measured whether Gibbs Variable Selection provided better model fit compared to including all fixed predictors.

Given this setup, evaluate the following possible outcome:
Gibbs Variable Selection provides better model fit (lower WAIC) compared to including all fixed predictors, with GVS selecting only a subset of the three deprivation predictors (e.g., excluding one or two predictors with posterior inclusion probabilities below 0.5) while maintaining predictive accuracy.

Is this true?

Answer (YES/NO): NO